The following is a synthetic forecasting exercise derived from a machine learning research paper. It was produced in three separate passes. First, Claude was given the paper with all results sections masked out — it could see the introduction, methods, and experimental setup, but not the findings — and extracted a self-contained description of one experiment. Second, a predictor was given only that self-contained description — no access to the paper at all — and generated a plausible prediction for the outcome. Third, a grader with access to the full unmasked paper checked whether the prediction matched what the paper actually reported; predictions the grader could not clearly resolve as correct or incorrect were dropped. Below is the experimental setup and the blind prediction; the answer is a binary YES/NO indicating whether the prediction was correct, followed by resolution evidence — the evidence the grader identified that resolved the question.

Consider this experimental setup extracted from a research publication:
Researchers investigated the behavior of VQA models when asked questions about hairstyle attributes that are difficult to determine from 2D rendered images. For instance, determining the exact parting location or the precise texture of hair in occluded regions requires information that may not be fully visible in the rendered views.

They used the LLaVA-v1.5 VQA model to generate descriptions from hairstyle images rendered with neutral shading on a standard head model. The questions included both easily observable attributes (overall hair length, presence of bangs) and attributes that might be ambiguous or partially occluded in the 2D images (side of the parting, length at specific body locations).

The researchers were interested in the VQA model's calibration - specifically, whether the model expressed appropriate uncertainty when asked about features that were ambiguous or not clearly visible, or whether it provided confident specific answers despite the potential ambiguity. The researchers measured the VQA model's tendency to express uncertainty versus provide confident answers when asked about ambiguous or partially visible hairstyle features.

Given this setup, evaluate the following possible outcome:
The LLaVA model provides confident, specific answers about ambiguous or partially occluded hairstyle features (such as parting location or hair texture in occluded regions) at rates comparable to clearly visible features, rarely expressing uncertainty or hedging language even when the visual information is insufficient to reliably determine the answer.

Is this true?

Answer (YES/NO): YES